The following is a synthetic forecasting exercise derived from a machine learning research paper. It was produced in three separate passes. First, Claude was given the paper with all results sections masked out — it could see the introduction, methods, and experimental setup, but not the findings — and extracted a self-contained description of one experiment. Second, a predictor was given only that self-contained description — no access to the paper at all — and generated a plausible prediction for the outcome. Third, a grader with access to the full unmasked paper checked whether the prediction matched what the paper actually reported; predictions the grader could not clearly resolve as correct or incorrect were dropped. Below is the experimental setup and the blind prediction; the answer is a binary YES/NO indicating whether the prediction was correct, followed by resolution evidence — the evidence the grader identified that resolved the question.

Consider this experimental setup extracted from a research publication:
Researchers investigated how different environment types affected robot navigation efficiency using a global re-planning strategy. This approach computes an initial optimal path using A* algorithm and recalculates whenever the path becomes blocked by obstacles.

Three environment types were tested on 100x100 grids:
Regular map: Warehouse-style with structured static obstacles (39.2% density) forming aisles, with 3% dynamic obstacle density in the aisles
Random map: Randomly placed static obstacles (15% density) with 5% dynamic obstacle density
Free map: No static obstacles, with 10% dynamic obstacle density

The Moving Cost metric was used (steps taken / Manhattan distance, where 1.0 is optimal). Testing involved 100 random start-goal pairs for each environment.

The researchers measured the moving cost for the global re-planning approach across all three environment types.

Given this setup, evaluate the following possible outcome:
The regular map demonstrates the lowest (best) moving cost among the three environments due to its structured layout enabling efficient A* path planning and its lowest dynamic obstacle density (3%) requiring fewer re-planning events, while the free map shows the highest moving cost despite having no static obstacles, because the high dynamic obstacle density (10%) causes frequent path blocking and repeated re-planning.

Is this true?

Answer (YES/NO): NO